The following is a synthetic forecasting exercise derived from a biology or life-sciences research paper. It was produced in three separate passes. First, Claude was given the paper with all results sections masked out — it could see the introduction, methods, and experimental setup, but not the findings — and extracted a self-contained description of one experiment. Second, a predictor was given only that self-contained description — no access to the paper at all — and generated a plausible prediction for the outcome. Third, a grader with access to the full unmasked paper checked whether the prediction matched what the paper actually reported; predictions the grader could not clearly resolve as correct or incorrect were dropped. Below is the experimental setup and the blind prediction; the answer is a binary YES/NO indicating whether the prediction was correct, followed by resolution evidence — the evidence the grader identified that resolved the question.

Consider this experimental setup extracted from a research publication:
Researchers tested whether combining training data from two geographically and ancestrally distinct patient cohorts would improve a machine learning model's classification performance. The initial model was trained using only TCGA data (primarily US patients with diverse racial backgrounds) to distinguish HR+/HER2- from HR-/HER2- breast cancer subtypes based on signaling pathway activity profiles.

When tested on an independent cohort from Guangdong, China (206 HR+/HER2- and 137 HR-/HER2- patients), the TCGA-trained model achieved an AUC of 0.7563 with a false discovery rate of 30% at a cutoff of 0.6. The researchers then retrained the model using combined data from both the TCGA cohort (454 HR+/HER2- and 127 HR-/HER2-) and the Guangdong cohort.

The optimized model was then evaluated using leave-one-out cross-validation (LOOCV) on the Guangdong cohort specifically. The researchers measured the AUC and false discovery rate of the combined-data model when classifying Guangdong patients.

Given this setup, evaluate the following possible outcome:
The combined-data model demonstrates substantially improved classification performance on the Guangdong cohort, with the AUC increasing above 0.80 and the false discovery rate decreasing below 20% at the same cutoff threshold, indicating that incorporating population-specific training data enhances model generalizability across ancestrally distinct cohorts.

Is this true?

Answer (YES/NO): YES